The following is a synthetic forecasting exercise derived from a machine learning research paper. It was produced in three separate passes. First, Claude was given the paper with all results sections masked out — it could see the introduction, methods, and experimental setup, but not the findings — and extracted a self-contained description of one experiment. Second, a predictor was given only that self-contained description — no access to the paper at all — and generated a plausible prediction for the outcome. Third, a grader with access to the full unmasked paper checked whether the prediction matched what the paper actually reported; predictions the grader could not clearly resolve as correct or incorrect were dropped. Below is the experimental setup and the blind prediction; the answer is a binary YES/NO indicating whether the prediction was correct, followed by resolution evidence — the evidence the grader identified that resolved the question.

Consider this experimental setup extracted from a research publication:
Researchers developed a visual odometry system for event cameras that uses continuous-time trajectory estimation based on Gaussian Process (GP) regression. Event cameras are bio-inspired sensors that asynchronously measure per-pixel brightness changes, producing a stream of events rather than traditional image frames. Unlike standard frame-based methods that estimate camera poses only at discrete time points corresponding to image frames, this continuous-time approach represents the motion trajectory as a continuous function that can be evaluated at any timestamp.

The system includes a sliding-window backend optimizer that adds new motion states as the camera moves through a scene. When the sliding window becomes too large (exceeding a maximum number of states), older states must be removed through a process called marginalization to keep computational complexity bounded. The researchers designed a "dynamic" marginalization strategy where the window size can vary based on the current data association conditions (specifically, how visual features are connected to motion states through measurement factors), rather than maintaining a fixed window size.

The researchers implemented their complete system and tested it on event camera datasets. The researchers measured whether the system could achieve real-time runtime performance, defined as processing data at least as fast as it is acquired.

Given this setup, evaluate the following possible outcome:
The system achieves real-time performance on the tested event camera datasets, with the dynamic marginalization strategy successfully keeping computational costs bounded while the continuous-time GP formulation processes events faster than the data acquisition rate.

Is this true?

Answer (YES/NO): NO